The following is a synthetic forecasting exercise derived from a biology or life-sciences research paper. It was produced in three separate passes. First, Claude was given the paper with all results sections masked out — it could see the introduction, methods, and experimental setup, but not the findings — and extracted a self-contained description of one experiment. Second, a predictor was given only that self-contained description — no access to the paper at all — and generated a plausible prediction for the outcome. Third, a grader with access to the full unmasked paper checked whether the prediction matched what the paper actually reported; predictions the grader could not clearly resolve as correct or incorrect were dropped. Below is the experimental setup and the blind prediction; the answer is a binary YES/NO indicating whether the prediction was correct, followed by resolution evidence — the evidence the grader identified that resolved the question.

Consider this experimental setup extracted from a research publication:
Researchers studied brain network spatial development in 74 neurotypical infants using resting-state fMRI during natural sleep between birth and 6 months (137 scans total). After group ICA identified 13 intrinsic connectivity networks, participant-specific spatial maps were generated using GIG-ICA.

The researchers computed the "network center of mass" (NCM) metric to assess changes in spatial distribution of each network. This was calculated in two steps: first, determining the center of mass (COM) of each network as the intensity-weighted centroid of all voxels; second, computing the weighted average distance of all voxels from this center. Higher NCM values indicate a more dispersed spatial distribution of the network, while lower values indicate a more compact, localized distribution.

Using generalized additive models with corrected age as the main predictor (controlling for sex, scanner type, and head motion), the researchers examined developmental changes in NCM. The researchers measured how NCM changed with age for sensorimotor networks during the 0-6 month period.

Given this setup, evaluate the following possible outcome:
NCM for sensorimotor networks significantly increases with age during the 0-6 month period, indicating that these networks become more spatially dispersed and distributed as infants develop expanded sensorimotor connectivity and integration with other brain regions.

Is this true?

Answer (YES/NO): NO